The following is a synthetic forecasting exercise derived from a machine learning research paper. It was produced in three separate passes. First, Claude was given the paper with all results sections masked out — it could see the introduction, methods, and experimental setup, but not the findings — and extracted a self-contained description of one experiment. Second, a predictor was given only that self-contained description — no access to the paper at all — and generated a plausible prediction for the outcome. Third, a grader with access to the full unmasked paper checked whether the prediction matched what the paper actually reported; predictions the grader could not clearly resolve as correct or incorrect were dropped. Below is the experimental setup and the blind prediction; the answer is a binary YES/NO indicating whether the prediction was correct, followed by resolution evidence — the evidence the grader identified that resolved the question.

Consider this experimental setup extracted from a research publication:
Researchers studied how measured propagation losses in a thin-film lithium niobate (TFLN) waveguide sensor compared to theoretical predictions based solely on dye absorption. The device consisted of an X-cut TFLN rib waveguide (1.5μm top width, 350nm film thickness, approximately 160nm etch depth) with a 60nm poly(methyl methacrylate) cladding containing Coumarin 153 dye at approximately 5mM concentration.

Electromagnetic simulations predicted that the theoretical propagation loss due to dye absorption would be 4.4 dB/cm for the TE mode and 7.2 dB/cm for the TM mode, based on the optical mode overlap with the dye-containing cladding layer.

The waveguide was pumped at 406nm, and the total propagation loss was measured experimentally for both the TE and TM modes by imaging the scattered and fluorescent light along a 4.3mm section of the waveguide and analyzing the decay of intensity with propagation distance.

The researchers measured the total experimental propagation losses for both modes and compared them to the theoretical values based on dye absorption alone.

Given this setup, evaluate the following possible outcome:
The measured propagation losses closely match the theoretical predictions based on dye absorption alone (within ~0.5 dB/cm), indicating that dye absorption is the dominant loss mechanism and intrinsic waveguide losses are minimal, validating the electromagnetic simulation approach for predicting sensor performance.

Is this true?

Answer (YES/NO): NO